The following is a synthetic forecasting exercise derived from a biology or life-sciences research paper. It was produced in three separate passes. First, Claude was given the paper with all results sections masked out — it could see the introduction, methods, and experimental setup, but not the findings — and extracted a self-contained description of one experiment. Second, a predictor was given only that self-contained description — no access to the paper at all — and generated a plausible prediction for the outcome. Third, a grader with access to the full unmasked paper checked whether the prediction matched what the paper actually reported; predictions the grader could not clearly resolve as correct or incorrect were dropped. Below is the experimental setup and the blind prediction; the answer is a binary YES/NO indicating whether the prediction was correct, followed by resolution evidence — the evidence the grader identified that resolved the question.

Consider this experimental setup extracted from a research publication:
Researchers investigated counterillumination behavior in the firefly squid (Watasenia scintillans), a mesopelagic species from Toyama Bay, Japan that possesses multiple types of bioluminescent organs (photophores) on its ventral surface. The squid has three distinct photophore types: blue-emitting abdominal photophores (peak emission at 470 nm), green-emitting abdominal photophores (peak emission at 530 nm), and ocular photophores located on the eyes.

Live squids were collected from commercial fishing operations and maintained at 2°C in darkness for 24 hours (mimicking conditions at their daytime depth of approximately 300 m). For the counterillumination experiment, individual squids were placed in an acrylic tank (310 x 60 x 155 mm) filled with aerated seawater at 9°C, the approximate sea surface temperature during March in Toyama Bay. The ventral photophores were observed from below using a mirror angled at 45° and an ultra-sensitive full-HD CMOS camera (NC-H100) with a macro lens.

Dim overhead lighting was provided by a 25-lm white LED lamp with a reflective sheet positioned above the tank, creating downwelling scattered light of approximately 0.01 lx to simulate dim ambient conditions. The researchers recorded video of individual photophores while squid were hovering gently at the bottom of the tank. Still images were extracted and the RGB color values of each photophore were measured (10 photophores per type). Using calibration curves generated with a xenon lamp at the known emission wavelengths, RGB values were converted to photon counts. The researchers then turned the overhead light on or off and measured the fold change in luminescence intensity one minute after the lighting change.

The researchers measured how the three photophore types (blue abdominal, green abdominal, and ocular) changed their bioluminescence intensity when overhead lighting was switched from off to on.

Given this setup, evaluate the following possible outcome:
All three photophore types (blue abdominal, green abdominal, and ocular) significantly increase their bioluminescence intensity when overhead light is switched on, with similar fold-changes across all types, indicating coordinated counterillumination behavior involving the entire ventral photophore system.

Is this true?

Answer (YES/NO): NO